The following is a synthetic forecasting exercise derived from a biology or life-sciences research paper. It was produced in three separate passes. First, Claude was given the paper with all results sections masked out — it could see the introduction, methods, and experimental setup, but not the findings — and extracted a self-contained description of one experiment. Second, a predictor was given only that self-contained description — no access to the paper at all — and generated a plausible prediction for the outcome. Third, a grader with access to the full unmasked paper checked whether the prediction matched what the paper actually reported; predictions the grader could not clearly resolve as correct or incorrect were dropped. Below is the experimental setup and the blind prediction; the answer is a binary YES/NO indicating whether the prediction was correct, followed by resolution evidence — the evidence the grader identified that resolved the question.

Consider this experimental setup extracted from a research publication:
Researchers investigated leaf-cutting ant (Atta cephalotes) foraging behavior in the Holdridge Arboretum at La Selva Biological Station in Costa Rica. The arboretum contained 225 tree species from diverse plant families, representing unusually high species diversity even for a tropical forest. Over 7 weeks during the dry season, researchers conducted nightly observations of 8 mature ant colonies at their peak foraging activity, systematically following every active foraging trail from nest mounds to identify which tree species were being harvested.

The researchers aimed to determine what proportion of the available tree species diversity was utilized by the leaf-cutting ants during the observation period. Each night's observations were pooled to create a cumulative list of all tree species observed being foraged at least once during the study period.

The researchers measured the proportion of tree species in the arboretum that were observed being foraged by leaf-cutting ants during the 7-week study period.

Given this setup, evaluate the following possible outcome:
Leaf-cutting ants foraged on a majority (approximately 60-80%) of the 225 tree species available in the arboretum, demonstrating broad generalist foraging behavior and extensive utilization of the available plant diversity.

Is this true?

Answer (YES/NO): NO